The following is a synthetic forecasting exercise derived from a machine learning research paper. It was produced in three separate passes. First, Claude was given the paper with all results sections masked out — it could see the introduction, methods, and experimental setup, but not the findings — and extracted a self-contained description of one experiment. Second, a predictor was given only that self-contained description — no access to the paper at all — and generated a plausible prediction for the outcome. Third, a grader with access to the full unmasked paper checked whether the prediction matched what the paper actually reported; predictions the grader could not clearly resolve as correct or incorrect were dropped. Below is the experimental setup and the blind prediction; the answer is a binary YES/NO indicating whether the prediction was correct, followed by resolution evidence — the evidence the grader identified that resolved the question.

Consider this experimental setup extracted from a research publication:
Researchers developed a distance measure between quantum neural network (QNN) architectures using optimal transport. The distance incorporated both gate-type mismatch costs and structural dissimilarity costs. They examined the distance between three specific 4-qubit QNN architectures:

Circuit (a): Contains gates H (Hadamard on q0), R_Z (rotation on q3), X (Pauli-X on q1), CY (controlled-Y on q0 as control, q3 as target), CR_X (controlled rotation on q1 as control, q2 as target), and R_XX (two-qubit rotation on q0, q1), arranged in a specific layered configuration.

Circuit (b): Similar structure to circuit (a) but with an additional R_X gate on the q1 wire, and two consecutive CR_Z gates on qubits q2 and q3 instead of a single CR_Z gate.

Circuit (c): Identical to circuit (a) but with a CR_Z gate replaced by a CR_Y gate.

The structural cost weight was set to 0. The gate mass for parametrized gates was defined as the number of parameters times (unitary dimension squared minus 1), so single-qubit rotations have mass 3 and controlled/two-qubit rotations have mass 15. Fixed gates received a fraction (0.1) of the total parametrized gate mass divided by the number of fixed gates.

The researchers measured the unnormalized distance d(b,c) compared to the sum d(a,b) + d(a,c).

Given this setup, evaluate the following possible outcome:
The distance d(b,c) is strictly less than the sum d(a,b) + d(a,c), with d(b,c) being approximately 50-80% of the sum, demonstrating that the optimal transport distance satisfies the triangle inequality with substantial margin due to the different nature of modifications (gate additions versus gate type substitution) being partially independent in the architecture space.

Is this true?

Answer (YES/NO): NO